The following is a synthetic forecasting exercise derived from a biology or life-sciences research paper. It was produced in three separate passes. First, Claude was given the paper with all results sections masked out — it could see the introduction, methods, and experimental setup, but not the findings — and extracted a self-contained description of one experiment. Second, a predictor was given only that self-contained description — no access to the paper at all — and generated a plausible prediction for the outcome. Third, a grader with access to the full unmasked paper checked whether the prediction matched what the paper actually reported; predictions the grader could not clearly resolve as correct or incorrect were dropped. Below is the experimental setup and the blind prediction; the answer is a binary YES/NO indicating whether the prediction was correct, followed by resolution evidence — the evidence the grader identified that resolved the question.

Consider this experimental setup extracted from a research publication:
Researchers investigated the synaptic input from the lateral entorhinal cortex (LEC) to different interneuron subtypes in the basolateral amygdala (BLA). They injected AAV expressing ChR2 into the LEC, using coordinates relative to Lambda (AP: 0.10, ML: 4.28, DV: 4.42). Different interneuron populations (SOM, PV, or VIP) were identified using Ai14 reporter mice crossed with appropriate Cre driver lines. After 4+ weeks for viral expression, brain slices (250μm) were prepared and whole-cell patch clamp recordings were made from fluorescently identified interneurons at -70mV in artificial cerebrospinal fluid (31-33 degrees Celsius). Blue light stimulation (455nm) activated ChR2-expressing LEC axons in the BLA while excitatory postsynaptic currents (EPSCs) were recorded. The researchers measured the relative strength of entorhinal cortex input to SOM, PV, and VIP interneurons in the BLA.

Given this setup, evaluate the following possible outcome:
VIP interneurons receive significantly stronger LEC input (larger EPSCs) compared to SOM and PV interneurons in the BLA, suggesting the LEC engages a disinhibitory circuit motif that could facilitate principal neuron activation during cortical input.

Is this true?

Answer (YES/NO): NO